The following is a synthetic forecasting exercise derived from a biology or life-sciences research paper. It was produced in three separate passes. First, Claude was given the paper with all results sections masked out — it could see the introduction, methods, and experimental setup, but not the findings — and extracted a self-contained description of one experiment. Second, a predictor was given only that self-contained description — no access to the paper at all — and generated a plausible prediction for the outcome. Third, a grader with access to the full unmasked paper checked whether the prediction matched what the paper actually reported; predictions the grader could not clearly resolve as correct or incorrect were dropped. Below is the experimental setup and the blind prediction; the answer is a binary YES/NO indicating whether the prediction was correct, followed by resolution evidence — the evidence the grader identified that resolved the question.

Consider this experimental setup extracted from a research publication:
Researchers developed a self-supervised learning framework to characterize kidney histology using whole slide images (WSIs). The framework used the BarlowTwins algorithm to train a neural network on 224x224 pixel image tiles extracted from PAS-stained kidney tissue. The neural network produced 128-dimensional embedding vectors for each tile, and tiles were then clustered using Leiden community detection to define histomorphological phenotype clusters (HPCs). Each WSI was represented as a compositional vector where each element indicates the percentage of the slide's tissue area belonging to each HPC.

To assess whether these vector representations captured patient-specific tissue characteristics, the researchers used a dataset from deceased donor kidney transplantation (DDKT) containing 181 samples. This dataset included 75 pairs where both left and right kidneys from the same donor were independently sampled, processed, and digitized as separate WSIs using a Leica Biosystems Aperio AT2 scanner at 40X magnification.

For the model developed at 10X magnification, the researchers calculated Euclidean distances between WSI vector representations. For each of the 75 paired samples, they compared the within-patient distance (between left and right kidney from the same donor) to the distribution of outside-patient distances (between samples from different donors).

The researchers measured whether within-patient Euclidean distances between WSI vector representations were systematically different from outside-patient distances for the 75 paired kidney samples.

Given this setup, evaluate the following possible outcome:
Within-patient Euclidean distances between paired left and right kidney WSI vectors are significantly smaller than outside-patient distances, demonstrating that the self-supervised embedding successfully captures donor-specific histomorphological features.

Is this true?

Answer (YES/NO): YES